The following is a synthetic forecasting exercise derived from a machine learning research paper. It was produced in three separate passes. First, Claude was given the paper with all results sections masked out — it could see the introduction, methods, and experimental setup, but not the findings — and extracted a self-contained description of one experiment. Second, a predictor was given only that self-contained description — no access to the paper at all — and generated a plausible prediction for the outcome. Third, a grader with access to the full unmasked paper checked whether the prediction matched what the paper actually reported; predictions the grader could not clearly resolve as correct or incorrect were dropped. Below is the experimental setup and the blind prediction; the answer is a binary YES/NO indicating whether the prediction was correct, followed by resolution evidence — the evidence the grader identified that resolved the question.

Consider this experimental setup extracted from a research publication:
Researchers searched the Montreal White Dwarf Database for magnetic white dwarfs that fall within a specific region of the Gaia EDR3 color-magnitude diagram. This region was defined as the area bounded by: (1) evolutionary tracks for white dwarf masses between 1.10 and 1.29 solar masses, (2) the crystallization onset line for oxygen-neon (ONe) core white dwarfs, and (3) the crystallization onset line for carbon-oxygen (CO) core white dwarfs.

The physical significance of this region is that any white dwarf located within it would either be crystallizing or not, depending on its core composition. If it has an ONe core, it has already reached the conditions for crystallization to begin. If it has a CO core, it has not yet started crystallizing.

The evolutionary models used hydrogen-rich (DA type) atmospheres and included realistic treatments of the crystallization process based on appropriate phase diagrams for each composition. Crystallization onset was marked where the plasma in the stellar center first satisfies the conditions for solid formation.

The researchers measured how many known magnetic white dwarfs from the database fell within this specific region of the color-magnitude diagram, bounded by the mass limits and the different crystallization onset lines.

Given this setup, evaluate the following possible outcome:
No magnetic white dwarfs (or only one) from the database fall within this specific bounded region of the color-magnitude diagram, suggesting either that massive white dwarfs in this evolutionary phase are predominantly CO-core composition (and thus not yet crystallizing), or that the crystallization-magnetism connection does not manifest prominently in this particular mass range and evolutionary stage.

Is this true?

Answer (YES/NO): NO